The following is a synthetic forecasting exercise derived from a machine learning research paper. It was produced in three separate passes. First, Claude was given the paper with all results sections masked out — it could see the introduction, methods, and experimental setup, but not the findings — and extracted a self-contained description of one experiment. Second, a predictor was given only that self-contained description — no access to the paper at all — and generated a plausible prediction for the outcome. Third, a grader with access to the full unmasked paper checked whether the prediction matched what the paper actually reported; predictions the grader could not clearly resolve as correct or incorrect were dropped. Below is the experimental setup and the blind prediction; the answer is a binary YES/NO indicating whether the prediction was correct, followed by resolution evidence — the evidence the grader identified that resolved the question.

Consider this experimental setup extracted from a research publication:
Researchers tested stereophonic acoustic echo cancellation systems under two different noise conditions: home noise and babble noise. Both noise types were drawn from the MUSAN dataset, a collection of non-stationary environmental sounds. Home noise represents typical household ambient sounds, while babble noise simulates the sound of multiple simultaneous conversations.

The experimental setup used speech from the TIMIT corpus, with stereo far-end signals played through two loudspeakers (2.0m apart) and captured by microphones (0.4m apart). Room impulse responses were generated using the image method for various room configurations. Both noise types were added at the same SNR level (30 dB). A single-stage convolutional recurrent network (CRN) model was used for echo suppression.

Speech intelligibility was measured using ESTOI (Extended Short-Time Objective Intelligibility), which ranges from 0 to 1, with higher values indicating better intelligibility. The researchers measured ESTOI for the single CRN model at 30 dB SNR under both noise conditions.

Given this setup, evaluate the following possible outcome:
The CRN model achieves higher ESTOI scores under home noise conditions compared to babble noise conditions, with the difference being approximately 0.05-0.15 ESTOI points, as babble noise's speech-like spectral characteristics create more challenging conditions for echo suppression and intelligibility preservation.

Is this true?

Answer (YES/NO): YES